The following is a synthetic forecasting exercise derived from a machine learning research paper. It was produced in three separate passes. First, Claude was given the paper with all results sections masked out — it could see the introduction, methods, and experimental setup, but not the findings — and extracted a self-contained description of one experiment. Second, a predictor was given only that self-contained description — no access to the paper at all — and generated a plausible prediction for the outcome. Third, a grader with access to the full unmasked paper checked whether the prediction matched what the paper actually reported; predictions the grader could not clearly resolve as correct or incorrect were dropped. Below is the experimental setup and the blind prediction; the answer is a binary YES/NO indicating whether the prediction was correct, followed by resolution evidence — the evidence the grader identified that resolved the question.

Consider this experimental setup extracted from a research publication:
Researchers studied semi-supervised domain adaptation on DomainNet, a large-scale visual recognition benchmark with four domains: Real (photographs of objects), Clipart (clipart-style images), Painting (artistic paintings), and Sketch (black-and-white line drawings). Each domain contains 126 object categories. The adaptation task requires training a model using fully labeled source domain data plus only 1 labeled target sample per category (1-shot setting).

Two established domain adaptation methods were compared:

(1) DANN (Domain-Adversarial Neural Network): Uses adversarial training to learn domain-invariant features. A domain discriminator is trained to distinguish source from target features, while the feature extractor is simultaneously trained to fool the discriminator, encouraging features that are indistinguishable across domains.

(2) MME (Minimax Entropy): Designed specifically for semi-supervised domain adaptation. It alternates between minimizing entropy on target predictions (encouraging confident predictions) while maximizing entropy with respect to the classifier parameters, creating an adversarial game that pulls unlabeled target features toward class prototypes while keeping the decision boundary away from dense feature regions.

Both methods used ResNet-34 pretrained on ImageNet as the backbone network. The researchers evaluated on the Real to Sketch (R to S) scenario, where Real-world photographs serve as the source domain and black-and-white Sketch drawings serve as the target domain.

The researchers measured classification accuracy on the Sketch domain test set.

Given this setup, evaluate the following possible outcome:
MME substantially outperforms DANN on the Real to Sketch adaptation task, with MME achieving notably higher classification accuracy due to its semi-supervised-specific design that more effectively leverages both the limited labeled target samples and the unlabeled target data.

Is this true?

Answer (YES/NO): YES